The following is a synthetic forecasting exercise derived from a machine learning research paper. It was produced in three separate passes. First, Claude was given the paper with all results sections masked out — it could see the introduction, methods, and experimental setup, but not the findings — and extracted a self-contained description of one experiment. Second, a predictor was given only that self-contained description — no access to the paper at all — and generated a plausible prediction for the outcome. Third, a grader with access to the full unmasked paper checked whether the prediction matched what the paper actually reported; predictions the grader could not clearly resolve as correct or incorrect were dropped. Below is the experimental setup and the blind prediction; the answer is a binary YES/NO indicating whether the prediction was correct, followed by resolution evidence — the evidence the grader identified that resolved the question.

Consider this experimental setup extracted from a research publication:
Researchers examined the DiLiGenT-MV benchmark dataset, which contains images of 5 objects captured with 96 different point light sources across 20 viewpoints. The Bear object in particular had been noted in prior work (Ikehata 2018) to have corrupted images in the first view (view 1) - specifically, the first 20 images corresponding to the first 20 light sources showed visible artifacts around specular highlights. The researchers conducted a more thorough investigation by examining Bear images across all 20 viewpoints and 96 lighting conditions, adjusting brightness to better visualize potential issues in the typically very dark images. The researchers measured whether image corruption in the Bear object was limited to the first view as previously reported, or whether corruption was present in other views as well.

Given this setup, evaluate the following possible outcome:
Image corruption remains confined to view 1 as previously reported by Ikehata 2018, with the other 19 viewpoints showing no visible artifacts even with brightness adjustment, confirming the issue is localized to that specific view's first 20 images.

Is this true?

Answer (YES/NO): NO